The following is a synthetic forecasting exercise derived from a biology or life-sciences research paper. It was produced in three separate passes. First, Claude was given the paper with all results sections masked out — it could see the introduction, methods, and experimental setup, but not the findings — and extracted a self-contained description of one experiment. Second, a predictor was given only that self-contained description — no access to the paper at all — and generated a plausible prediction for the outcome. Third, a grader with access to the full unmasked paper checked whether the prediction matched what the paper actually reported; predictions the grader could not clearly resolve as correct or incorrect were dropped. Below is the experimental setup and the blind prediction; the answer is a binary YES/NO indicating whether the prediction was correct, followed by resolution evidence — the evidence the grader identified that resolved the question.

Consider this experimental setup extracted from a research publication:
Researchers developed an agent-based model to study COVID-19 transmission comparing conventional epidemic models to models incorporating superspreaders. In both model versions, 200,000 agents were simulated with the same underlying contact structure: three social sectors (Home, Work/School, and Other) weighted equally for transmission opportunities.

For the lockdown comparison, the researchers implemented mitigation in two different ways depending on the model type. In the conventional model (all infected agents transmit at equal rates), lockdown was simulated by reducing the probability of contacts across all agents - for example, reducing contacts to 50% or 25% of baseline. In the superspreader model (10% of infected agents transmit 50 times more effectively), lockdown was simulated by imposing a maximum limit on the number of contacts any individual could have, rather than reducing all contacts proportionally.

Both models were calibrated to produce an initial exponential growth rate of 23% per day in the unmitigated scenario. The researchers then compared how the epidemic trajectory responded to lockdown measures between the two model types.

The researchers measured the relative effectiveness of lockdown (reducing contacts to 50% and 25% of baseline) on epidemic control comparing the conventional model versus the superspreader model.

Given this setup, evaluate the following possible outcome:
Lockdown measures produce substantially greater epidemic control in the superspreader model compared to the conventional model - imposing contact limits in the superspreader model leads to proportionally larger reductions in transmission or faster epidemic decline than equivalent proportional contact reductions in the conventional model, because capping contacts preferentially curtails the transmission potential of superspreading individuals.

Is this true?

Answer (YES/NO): NO